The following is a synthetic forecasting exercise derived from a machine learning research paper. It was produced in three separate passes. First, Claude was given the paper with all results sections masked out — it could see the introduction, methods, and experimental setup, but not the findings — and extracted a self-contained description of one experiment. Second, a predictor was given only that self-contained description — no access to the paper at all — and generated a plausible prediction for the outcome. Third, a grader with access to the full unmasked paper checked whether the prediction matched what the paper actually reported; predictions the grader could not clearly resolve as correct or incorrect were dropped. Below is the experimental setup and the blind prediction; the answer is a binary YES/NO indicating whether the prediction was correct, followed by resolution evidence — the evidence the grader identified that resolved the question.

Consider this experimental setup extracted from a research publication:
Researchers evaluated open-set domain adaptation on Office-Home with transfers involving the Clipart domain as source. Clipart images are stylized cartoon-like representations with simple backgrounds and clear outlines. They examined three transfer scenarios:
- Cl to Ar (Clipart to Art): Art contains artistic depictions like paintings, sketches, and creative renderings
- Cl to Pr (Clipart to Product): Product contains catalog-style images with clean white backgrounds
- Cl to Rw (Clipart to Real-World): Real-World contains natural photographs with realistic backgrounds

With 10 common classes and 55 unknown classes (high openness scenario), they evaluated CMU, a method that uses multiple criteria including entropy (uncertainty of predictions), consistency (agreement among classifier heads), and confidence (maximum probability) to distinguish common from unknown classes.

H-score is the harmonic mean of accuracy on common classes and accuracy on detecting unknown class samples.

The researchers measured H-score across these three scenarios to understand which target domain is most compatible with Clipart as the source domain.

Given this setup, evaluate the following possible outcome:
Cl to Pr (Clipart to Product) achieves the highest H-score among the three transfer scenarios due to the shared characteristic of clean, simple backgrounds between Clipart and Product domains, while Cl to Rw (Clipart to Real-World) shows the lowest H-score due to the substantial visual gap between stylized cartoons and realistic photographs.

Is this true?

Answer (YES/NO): NO